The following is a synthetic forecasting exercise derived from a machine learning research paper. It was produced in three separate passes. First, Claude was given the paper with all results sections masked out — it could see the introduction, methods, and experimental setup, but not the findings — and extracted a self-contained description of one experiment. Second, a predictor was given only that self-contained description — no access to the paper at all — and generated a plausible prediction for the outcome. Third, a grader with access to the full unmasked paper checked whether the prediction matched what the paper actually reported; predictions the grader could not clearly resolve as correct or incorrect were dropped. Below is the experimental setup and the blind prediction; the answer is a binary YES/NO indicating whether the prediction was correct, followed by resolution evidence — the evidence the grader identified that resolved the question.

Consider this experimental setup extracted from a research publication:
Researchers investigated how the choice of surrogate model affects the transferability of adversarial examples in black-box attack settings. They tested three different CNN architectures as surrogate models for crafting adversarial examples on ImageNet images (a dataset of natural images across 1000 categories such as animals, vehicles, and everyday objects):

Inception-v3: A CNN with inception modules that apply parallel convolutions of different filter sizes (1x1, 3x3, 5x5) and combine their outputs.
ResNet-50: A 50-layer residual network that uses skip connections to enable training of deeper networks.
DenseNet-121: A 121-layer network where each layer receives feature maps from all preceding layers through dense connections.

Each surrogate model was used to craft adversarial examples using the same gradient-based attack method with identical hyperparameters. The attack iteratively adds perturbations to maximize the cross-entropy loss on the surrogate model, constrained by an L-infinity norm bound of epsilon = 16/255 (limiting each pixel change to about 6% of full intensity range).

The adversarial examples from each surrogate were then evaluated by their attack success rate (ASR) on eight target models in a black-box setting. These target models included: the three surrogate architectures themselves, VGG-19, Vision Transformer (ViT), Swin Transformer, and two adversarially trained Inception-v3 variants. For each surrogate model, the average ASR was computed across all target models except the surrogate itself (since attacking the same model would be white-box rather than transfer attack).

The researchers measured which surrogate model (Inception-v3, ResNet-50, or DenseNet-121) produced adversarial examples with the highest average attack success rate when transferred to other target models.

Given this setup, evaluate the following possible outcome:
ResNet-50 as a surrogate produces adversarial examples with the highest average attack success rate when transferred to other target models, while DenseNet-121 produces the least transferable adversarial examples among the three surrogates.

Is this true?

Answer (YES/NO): NO